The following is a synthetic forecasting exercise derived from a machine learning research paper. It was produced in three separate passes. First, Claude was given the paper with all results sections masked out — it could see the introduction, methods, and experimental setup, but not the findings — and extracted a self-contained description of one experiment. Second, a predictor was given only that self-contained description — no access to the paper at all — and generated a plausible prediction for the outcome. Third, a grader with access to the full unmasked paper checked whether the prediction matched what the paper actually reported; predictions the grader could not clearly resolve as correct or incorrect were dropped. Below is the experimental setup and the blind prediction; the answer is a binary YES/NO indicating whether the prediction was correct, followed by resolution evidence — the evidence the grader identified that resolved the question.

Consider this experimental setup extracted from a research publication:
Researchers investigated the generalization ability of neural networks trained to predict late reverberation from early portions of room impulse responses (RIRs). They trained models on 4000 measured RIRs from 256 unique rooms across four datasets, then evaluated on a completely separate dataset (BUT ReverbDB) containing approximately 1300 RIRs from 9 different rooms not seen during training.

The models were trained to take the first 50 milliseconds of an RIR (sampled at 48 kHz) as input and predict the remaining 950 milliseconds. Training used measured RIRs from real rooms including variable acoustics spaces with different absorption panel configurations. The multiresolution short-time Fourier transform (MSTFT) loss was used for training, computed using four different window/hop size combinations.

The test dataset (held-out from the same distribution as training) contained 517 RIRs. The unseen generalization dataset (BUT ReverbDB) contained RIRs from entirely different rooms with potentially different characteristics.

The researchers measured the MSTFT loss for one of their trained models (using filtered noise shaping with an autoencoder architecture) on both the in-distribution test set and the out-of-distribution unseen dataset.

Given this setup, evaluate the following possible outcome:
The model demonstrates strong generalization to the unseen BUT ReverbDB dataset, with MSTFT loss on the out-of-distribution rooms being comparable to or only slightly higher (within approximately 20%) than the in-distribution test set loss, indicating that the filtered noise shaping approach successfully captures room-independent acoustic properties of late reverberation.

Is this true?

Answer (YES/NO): NO